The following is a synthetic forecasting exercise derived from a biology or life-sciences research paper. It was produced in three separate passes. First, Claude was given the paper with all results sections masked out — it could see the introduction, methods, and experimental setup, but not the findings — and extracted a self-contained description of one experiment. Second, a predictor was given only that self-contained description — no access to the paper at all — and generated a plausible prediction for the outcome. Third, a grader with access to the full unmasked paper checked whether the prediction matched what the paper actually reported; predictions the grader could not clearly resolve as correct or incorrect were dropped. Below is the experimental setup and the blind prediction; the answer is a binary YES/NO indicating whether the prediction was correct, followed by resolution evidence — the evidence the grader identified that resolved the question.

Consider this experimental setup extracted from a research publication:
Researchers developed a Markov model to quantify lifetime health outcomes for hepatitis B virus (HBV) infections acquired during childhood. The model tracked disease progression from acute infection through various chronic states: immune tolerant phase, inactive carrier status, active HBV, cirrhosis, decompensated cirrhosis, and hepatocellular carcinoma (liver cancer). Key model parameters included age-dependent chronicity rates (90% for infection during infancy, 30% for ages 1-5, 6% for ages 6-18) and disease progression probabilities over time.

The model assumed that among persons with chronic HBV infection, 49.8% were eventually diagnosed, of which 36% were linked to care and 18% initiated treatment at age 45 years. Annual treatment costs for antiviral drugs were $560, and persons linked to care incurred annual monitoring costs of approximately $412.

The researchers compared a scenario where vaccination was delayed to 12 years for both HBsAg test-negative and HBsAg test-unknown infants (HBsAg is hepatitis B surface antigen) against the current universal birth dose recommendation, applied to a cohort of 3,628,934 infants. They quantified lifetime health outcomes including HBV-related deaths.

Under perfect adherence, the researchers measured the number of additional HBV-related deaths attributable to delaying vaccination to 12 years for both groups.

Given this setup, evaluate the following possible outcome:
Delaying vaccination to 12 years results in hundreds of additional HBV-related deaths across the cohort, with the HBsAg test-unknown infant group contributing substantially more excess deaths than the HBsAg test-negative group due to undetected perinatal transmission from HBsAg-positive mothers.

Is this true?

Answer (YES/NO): YES